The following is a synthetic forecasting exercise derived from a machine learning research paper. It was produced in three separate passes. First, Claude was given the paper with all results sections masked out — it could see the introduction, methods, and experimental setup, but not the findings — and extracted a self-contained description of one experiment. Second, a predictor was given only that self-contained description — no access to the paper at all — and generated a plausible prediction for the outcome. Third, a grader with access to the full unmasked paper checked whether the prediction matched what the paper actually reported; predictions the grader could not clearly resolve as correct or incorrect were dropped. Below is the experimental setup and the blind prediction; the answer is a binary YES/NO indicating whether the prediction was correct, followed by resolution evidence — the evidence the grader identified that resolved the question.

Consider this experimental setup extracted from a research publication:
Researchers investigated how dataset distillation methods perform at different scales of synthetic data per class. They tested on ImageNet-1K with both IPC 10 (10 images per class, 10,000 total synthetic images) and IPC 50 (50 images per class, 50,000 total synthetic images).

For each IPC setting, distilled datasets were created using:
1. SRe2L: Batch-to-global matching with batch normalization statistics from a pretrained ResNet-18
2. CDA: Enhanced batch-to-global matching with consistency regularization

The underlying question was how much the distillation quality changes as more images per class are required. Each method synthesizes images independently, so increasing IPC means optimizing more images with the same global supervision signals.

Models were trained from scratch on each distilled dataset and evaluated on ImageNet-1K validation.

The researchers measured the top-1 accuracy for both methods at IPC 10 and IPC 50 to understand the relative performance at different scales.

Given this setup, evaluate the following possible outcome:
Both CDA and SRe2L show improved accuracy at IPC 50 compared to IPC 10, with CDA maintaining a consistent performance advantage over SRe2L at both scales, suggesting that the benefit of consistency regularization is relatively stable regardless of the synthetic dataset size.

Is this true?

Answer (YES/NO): NO